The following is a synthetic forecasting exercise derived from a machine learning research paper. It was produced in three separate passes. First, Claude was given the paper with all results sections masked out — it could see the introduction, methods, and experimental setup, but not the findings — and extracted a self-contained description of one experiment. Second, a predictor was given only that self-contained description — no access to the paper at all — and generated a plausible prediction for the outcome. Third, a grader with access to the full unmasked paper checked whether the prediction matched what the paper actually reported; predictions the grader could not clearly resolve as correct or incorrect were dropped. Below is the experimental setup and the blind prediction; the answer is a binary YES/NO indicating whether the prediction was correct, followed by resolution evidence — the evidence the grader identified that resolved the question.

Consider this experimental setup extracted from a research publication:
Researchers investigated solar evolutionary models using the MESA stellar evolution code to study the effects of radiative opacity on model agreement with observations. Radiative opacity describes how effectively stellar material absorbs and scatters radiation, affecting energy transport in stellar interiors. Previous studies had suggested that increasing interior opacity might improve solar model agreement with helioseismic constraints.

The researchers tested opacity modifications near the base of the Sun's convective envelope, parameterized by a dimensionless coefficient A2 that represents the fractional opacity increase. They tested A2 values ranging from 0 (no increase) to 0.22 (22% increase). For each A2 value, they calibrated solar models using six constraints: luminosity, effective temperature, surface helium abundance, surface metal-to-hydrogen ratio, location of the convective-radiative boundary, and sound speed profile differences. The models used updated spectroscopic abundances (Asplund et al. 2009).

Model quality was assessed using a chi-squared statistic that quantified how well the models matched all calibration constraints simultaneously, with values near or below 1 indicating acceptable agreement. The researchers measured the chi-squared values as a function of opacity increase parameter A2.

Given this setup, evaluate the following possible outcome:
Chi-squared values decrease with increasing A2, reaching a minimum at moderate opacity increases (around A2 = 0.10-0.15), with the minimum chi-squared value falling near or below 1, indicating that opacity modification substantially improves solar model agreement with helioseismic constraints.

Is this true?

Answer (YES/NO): YES